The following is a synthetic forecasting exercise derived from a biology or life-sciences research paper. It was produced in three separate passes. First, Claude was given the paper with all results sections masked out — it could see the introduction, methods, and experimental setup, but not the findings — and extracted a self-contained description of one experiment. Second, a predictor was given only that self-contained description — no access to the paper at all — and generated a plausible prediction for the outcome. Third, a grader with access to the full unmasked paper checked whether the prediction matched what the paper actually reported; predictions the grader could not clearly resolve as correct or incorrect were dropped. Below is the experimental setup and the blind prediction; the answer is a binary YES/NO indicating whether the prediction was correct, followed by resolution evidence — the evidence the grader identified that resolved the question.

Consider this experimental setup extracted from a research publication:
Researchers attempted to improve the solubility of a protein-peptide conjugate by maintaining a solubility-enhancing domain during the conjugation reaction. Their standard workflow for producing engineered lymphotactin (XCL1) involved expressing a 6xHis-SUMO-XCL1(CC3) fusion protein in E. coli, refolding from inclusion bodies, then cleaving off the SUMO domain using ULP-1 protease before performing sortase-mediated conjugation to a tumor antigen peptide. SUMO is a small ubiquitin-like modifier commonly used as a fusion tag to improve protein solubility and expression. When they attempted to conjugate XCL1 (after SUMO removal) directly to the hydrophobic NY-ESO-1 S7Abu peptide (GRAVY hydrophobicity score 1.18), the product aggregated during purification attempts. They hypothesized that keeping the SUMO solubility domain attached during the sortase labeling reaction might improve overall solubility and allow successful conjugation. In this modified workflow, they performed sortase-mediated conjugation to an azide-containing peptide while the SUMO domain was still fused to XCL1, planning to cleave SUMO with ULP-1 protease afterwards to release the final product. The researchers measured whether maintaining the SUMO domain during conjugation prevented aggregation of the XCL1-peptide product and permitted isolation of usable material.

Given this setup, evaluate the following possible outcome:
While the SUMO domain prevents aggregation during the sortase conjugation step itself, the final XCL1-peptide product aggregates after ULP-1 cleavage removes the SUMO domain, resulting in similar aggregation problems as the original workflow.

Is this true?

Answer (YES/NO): NO